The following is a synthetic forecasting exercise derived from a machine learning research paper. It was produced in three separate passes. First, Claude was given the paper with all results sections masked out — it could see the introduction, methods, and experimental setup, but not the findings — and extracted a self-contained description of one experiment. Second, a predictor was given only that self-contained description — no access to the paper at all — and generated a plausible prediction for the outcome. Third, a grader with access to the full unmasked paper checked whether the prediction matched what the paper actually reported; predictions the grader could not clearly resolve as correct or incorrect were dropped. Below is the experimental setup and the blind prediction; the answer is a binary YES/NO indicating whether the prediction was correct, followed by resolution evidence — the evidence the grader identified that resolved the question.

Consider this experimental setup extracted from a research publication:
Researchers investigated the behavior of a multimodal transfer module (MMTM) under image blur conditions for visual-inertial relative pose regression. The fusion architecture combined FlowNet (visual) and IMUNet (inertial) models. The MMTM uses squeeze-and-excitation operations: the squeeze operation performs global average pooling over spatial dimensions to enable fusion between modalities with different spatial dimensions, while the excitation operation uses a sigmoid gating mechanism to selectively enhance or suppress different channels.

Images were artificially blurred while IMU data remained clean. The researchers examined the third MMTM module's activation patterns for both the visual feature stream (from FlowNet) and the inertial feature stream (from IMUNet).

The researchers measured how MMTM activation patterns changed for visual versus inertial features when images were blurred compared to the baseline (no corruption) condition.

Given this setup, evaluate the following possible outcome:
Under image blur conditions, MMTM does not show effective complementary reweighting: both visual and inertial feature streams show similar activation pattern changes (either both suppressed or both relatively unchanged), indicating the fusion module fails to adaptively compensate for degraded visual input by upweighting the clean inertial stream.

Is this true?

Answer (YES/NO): NO